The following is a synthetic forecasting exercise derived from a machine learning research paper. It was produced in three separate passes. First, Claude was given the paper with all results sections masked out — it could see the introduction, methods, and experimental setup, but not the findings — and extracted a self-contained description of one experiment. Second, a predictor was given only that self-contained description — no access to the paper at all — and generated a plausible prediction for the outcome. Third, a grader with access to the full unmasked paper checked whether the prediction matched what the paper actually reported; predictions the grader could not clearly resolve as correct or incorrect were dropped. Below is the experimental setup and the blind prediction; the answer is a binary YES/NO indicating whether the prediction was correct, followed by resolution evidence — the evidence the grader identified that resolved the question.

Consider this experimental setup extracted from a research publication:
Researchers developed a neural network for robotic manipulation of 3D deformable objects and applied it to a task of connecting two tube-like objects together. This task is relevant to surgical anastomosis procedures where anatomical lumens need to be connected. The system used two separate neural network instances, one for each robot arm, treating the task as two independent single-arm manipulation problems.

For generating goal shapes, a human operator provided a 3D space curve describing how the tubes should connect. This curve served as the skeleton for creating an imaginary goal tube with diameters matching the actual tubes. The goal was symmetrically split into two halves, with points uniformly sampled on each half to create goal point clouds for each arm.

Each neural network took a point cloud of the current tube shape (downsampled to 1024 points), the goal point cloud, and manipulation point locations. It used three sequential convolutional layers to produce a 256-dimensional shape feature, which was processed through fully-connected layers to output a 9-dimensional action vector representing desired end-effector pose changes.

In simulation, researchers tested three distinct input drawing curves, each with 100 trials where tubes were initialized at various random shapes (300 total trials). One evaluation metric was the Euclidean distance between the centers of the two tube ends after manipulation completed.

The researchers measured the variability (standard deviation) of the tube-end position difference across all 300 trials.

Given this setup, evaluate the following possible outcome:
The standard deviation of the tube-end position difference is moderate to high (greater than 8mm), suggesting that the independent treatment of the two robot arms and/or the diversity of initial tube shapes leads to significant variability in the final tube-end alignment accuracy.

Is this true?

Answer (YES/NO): YES